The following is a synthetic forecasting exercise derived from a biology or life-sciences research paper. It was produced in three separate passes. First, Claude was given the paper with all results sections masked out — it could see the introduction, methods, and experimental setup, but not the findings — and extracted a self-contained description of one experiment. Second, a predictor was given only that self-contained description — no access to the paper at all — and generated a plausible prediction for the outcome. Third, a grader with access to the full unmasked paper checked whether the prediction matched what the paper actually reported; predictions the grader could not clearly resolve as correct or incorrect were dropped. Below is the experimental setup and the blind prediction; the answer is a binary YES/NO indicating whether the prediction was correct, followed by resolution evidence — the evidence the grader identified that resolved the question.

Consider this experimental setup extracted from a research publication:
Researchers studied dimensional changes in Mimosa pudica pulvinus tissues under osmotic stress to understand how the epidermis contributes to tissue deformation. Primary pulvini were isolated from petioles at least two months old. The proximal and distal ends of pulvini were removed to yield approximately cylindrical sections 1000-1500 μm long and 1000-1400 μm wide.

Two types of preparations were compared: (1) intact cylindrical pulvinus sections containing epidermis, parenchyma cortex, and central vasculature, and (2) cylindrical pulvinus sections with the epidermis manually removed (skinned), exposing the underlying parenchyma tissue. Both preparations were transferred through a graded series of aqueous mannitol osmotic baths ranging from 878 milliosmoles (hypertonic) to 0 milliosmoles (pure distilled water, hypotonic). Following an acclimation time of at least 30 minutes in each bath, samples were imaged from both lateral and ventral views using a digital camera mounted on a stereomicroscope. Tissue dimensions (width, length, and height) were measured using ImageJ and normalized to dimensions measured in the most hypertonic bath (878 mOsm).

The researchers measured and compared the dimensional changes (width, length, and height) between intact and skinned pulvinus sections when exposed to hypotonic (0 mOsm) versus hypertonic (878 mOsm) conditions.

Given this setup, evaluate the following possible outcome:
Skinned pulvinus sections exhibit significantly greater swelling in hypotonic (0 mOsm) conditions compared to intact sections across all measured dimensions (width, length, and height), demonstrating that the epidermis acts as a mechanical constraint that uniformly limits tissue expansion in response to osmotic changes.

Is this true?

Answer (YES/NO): NO